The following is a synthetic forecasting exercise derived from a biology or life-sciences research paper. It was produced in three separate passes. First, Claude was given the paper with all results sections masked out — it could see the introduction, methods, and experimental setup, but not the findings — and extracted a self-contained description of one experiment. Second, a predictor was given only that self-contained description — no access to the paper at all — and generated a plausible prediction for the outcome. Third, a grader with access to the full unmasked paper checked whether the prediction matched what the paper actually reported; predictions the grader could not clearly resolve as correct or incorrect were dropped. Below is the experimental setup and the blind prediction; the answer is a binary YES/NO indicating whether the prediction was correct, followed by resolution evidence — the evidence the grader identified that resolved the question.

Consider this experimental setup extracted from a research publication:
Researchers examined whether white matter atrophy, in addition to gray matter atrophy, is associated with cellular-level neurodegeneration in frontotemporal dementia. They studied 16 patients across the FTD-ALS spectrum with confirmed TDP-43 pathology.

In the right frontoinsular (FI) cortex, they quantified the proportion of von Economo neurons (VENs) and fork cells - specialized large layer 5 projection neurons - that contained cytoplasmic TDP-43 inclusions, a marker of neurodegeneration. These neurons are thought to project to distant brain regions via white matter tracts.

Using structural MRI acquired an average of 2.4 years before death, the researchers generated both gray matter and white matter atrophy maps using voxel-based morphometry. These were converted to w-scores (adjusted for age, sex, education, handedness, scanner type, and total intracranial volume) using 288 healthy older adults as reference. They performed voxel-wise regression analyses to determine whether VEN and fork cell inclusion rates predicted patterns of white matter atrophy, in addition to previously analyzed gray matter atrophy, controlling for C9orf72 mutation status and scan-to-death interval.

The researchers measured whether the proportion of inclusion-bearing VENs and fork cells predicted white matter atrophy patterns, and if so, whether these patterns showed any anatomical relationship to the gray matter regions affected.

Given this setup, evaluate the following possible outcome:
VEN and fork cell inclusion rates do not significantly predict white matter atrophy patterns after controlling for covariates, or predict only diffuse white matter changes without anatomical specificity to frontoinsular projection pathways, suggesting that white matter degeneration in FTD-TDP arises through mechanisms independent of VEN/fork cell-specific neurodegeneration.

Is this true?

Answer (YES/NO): NO